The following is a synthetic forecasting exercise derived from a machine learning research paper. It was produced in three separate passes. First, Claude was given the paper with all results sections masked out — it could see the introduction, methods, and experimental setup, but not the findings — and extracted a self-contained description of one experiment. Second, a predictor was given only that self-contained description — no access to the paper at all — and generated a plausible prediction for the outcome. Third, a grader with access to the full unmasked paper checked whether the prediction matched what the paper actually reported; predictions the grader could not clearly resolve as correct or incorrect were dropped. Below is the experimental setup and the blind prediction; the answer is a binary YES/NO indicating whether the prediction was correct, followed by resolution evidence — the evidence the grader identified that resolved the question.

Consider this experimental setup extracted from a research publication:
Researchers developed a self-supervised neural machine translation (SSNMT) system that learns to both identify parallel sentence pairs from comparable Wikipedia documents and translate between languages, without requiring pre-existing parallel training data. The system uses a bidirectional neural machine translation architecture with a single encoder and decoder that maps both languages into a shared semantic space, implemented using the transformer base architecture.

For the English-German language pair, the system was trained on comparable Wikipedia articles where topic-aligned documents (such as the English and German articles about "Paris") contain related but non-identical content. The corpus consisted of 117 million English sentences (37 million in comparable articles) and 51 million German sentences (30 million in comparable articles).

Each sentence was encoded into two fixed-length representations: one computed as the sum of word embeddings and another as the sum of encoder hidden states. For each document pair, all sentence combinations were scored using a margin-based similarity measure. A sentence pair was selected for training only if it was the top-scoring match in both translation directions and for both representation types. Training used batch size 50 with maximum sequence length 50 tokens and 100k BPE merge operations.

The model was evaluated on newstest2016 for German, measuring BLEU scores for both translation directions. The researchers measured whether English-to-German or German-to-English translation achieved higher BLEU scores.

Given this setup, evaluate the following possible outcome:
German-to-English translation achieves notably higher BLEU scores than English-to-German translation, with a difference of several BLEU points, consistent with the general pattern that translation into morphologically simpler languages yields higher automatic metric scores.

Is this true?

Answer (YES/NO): YES